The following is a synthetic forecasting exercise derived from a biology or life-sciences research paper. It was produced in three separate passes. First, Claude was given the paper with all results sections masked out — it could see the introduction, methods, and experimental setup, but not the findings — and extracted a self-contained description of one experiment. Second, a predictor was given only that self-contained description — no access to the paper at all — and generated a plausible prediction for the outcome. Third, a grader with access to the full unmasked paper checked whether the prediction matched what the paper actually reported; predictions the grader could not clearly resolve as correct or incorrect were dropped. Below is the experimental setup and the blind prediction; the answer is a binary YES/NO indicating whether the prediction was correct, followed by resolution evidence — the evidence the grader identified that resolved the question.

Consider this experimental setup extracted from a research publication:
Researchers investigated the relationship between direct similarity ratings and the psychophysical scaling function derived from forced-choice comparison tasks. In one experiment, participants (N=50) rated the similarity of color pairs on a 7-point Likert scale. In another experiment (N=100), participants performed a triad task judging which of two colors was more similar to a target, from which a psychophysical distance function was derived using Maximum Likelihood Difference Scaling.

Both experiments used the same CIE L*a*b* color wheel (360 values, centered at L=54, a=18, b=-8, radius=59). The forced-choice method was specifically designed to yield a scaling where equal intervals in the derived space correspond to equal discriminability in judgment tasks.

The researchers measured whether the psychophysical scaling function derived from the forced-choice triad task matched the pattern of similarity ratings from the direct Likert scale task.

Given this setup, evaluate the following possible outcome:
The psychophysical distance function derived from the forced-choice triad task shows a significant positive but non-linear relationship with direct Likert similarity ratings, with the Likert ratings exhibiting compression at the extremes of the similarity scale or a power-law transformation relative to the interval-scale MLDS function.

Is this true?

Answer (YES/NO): NO